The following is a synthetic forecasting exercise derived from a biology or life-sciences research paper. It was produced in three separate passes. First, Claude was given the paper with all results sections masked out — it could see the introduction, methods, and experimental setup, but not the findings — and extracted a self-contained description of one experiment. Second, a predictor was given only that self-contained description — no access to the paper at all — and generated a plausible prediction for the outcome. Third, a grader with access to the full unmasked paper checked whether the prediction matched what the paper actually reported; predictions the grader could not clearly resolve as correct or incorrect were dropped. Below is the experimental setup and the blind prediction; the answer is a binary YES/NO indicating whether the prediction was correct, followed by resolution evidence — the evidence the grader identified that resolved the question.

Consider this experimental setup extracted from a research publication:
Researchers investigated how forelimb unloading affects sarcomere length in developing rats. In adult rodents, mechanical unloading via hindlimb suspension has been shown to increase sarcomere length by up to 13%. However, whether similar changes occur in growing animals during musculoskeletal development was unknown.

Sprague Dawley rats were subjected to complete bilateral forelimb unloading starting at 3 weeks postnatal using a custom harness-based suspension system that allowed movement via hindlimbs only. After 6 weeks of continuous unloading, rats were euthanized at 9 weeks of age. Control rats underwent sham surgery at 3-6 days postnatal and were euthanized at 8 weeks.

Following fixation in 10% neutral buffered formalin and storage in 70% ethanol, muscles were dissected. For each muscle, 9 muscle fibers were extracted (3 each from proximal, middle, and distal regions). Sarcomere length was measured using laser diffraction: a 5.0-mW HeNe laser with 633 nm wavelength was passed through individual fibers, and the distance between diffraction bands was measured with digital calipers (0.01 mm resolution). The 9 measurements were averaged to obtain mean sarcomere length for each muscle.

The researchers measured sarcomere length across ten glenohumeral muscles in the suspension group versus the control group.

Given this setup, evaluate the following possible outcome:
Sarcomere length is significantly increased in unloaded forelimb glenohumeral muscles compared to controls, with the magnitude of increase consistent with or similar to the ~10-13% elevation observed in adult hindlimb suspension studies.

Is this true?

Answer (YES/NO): NO